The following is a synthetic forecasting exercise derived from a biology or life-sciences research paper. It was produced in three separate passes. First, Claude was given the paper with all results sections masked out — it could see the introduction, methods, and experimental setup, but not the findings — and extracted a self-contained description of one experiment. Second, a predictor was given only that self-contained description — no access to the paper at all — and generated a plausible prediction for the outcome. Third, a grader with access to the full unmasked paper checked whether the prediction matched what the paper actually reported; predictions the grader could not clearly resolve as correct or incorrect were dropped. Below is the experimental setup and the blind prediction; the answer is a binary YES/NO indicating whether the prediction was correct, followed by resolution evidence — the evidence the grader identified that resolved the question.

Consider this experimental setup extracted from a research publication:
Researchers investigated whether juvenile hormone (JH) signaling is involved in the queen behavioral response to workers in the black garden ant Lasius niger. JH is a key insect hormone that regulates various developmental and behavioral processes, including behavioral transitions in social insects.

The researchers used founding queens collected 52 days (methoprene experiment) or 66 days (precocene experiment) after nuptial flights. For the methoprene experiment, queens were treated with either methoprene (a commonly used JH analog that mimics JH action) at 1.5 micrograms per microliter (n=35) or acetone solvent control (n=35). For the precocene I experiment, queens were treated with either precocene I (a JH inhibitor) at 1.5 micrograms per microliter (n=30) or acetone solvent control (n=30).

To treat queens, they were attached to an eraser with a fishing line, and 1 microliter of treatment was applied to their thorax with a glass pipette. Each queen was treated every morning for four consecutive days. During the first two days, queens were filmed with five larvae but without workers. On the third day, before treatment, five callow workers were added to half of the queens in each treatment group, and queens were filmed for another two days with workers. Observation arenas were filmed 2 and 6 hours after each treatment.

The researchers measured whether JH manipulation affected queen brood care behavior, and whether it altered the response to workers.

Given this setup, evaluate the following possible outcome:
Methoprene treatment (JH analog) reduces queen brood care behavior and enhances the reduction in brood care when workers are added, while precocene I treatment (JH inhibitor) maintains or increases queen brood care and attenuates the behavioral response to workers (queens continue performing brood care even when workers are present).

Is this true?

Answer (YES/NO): NO